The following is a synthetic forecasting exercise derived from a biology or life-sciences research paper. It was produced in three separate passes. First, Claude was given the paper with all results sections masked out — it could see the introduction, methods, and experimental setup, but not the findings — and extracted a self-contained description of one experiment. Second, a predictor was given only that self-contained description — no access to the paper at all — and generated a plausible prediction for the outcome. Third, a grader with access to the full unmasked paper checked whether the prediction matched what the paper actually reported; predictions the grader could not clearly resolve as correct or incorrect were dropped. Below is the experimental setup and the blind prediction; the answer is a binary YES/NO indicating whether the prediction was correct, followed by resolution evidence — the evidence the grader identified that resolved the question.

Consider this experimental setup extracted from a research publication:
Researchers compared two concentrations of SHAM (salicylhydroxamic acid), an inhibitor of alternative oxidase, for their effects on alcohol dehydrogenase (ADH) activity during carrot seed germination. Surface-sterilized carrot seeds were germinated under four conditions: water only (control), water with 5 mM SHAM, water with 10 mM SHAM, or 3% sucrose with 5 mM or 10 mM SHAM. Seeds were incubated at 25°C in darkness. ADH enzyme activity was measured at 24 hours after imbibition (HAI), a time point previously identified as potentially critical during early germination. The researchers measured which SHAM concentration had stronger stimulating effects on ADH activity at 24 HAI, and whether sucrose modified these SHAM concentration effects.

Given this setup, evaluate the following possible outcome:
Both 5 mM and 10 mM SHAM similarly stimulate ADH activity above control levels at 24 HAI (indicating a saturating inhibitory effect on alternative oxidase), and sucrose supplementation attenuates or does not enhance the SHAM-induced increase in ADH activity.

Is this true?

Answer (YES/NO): NO